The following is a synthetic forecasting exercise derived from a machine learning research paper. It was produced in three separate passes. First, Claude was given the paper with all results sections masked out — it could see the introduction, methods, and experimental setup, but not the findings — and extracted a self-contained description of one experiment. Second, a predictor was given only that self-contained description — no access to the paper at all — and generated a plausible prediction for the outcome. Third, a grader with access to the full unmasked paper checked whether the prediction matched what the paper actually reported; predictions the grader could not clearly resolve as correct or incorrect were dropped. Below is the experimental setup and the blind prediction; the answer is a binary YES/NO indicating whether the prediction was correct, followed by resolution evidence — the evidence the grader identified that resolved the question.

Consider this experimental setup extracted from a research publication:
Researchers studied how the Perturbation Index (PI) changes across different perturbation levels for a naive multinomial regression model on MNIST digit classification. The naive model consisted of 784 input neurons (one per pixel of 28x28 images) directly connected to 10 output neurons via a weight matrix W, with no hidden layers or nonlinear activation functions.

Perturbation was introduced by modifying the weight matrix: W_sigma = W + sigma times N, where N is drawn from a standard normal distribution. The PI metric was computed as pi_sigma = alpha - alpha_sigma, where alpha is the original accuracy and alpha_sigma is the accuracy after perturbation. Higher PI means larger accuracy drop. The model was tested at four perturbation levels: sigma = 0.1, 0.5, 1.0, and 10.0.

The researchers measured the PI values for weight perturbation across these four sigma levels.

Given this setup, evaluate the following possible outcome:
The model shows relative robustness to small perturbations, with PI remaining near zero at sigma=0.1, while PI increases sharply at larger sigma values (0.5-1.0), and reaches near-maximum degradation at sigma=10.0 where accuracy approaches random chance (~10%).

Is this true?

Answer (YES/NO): YES